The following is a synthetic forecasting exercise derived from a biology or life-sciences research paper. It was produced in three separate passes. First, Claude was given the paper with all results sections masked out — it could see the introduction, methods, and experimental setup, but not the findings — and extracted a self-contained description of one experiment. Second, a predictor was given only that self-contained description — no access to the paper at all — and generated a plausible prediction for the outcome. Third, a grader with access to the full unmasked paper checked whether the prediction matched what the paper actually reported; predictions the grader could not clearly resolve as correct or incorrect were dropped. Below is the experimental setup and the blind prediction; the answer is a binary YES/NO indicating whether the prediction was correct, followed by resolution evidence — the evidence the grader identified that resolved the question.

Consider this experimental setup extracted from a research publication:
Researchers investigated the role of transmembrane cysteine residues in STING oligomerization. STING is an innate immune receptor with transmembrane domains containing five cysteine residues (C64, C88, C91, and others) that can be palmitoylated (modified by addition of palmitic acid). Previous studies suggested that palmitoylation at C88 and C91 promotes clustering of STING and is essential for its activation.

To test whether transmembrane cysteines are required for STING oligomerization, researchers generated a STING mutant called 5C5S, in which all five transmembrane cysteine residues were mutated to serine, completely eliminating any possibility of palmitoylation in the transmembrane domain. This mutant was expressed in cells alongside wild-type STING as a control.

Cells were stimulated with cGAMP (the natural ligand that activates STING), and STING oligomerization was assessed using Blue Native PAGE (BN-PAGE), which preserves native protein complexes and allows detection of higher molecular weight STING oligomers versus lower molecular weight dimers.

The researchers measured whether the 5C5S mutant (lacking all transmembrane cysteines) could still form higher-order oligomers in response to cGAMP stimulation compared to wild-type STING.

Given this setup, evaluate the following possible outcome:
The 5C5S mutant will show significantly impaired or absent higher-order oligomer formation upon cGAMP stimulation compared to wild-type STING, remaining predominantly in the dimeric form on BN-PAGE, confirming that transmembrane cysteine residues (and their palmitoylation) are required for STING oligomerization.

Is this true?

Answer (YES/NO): NO